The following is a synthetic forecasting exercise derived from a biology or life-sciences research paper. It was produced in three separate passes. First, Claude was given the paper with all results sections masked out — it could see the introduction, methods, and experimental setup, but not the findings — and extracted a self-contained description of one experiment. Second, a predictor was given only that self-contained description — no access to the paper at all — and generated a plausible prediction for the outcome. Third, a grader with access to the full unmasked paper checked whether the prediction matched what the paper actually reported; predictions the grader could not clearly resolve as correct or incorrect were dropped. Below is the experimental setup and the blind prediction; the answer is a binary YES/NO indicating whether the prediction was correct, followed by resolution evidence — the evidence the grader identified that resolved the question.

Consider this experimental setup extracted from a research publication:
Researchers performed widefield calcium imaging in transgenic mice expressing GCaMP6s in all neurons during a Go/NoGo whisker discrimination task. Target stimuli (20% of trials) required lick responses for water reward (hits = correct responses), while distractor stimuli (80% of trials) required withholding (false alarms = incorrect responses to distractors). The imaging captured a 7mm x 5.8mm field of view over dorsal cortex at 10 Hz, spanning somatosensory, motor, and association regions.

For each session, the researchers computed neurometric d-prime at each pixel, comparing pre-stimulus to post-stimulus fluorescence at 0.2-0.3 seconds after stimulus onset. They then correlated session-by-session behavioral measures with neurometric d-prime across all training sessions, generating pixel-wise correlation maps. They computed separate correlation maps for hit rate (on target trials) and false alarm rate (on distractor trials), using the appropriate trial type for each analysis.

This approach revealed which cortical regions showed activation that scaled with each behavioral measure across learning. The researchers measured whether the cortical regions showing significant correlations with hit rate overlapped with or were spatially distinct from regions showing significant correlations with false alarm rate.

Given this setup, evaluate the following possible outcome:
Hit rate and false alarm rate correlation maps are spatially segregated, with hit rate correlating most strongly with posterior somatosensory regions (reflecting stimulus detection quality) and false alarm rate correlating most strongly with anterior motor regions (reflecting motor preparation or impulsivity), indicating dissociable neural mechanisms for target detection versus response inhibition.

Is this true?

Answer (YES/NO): NO